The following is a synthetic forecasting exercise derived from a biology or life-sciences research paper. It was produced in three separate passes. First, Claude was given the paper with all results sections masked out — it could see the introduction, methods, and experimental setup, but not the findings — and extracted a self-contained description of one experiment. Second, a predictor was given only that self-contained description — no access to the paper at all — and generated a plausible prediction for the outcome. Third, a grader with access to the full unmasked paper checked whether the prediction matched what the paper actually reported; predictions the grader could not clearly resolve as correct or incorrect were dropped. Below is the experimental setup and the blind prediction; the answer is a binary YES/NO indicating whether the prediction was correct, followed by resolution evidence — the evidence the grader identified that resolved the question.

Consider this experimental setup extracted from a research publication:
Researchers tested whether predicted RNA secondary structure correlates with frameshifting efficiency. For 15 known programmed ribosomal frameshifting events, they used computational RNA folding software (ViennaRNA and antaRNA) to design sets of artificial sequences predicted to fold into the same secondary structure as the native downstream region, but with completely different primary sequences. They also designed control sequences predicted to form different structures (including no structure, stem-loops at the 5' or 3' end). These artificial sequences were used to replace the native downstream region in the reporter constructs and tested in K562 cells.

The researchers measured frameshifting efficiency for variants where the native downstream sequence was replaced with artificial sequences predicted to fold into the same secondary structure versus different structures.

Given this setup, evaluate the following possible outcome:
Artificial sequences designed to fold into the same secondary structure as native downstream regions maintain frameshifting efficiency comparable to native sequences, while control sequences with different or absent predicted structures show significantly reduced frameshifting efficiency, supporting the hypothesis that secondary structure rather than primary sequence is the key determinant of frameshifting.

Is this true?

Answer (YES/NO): NO